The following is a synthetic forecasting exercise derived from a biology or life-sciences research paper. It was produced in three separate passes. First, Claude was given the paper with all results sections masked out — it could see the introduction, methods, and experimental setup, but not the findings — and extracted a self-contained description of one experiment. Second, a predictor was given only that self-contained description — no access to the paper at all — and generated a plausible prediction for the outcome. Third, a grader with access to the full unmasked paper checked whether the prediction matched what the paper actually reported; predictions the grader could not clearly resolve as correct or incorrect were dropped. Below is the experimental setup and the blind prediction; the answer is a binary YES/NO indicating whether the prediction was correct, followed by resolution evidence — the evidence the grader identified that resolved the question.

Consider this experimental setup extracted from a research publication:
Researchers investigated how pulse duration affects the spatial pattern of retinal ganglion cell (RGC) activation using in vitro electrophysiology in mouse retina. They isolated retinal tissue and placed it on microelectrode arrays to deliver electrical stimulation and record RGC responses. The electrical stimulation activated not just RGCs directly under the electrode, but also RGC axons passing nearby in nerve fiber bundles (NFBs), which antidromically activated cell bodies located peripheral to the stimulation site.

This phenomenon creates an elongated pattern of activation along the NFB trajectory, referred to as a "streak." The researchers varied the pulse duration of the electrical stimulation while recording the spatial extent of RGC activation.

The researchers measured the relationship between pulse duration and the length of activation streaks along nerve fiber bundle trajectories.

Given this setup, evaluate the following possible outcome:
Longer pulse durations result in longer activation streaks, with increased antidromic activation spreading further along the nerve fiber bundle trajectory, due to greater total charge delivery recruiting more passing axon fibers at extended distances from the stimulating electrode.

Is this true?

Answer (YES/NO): NO